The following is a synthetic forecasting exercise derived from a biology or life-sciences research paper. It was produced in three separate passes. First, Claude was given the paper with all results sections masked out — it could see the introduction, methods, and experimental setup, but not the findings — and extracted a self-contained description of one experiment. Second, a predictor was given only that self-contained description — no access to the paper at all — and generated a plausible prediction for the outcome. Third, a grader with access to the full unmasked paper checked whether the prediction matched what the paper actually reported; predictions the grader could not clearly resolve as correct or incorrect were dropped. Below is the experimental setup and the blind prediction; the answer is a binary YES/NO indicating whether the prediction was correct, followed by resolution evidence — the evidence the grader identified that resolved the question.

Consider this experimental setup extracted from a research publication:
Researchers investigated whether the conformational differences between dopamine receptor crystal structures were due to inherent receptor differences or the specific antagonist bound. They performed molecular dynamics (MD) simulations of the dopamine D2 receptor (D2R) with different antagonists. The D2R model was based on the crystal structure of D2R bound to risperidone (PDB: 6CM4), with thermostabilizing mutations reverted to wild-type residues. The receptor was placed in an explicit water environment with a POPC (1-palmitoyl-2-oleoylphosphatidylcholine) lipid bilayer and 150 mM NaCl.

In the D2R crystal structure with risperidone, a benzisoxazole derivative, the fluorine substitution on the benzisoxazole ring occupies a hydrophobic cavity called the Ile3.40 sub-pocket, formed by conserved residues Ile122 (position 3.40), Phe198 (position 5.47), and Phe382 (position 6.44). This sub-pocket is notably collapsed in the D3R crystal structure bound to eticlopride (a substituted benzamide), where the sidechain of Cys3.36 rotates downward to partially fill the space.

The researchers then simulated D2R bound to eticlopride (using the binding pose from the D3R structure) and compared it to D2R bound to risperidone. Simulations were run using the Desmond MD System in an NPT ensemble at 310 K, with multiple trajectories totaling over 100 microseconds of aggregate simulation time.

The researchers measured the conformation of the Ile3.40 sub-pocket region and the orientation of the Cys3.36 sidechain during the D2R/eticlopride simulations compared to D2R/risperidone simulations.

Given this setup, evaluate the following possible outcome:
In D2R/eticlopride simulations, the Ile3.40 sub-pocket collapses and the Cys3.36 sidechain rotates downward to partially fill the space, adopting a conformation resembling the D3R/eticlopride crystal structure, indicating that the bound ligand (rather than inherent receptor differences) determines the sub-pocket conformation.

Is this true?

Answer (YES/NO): YES